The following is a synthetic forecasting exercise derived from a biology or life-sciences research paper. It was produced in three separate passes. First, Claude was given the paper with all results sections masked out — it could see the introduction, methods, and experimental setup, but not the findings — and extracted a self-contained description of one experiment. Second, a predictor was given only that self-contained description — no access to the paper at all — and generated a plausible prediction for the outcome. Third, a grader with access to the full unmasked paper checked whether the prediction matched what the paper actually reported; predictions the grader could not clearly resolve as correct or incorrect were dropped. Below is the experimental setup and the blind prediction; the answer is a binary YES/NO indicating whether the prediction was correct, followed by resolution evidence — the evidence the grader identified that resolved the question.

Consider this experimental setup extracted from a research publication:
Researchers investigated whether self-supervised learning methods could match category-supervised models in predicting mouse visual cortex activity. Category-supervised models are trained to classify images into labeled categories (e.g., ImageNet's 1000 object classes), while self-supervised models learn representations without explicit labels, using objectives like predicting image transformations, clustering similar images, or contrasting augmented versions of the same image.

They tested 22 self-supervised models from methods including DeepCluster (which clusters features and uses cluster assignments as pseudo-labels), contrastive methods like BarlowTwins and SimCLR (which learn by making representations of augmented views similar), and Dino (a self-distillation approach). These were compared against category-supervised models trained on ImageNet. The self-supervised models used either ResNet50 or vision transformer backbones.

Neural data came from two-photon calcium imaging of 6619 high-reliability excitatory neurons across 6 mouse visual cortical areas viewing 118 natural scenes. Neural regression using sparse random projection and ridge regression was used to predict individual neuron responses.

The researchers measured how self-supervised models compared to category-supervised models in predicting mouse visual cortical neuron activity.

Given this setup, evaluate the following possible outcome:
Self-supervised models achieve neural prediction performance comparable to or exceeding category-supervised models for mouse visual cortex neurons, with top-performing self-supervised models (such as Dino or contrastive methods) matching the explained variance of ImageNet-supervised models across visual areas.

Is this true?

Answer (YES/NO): YES